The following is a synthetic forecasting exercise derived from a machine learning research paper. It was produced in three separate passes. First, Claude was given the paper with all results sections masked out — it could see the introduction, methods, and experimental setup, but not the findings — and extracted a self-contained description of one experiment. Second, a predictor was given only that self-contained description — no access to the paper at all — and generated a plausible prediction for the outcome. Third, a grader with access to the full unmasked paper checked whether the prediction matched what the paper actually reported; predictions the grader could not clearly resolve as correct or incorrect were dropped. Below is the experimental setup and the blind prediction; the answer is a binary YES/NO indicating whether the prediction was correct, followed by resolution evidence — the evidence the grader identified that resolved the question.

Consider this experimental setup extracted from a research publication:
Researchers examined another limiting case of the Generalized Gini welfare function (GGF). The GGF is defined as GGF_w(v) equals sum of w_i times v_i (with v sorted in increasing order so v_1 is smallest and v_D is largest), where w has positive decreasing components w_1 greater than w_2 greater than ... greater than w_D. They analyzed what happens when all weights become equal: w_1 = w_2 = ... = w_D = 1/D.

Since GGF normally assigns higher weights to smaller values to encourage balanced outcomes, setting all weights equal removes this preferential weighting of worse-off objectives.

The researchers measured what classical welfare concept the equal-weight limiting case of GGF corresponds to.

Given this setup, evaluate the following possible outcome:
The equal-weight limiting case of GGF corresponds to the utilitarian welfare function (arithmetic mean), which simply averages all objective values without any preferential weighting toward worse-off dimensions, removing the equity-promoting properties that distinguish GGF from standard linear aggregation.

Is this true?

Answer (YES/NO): YES